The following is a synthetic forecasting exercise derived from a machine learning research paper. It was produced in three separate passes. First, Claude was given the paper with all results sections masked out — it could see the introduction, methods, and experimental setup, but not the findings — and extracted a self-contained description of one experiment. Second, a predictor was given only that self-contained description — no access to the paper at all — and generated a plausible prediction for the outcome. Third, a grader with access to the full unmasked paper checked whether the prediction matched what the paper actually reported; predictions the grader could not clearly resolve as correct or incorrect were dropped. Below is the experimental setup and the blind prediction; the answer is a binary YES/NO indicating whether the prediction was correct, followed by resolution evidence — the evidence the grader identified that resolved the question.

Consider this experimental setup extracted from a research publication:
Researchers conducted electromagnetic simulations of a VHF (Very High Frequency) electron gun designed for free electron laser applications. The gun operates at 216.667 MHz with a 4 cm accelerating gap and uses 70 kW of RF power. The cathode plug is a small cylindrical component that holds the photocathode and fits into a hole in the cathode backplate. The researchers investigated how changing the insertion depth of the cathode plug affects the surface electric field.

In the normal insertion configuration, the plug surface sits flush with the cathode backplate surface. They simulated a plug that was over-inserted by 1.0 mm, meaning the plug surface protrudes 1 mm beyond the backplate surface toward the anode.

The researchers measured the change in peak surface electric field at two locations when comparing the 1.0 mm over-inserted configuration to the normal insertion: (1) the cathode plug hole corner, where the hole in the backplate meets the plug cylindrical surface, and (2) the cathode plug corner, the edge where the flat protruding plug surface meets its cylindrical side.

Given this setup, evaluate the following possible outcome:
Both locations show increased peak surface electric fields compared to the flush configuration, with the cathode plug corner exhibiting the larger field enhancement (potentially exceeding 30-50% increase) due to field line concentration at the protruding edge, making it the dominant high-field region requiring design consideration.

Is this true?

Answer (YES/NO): NO